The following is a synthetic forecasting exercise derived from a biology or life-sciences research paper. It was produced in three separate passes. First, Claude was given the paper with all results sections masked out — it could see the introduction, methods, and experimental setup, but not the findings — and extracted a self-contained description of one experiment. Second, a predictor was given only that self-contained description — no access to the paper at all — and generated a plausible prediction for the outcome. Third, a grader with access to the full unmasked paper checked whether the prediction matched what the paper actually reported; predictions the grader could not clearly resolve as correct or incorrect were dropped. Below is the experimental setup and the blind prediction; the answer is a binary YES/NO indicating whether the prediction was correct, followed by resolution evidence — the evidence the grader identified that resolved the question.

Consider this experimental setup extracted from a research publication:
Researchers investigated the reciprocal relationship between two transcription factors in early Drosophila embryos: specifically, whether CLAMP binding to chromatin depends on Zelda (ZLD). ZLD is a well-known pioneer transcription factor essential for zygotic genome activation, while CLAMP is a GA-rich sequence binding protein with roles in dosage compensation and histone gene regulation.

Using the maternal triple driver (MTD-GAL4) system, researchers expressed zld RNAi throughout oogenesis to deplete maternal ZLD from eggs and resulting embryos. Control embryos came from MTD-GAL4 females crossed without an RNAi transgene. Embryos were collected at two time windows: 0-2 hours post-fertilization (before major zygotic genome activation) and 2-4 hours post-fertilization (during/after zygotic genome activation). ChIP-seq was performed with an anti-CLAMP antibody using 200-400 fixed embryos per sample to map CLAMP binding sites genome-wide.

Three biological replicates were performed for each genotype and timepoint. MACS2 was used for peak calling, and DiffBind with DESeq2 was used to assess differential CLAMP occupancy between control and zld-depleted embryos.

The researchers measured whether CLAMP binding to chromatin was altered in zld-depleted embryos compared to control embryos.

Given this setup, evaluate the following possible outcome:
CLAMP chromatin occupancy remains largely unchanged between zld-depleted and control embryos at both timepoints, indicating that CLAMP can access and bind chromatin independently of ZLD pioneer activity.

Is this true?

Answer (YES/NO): YES